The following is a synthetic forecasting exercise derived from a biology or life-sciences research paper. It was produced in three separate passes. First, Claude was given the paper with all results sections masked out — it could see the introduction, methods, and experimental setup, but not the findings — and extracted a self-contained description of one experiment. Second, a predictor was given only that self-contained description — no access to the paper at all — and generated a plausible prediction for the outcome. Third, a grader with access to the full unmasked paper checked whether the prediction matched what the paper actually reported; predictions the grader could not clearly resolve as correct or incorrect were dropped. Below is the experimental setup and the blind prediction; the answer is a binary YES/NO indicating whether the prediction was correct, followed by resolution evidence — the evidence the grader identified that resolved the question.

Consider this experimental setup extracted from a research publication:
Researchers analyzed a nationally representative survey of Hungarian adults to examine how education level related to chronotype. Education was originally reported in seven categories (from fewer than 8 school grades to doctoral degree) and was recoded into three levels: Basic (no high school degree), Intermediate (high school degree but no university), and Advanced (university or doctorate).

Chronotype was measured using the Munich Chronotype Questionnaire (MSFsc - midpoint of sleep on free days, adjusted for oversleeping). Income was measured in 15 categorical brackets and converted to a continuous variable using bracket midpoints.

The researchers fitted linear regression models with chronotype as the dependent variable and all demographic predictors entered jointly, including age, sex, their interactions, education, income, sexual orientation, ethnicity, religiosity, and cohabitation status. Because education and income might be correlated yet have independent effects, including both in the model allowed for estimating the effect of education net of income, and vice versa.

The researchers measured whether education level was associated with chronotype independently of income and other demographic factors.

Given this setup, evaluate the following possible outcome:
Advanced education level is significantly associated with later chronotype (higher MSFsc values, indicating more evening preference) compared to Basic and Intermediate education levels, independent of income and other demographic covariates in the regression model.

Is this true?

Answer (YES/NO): YES